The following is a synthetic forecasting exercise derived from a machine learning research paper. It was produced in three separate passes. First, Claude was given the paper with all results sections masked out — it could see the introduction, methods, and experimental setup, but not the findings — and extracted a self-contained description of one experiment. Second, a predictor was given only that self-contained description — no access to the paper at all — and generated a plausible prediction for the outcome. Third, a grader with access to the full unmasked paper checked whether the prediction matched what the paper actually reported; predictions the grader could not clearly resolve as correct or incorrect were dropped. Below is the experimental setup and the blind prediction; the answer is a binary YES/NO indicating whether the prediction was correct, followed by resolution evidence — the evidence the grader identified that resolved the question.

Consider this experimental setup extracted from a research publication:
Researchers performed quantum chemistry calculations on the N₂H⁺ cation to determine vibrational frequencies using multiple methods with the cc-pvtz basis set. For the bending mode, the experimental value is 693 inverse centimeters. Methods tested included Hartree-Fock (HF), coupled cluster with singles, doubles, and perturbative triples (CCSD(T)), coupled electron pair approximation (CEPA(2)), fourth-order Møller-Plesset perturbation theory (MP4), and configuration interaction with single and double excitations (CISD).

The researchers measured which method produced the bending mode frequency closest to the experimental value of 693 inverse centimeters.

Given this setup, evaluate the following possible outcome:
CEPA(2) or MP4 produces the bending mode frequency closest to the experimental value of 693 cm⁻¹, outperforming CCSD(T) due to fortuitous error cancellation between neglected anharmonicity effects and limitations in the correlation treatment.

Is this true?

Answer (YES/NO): YES